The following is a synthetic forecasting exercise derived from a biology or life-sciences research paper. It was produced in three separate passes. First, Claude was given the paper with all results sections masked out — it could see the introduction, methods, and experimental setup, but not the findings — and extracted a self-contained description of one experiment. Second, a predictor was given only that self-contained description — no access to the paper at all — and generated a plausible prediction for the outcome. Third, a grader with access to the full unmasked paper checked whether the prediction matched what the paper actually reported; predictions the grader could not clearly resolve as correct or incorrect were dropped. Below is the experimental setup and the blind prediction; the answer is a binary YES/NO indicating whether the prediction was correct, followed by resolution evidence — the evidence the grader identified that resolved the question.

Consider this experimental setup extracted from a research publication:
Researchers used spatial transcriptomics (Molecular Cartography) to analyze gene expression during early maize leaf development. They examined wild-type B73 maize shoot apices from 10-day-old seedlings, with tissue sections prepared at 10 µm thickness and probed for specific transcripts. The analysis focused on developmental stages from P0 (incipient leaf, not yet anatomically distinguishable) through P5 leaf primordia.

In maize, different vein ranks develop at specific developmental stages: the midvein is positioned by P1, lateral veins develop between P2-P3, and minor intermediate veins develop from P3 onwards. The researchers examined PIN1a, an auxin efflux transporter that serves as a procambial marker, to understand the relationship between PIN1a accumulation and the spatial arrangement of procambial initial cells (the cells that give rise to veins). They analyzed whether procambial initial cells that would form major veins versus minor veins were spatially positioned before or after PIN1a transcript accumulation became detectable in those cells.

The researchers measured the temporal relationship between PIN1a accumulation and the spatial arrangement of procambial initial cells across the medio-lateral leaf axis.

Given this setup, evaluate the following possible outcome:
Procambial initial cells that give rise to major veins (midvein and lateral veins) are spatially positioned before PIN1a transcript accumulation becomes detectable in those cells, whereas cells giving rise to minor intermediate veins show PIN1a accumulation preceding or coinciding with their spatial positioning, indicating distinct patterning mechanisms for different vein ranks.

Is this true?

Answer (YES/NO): NO